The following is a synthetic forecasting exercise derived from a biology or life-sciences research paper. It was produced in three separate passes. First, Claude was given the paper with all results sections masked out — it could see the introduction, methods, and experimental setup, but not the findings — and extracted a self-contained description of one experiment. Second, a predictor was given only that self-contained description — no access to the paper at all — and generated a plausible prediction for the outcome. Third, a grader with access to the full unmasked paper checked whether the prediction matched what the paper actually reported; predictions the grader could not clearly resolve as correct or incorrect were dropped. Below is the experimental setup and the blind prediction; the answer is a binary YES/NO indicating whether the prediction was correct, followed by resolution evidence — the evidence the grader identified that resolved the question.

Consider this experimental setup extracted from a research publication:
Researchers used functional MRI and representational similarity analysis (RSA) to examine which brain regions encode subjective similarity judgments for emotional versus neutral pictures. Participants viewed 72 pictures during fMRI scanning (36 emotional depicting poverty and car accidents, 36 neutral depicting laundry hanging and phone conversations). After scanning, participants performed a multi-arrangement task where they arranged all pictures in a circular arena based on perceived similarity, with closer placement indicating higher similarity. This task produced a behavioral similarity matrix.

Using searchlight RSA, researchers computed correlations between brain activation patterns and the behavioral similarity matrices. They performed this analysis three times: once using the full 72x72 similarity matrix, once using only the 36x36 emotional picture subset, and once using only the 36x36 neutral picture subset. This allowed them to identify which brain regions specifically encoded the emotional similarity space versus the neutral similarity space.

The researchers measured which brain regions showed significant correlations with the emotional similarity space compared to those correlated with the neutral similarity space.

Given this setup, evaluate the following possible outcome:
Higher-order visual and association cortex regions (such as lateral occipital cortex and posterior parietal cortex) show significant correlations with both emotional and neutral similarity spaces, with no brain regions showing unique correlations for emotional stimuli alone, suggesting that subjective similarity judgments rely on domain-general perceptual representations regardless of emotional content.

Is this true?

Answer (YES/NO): NO